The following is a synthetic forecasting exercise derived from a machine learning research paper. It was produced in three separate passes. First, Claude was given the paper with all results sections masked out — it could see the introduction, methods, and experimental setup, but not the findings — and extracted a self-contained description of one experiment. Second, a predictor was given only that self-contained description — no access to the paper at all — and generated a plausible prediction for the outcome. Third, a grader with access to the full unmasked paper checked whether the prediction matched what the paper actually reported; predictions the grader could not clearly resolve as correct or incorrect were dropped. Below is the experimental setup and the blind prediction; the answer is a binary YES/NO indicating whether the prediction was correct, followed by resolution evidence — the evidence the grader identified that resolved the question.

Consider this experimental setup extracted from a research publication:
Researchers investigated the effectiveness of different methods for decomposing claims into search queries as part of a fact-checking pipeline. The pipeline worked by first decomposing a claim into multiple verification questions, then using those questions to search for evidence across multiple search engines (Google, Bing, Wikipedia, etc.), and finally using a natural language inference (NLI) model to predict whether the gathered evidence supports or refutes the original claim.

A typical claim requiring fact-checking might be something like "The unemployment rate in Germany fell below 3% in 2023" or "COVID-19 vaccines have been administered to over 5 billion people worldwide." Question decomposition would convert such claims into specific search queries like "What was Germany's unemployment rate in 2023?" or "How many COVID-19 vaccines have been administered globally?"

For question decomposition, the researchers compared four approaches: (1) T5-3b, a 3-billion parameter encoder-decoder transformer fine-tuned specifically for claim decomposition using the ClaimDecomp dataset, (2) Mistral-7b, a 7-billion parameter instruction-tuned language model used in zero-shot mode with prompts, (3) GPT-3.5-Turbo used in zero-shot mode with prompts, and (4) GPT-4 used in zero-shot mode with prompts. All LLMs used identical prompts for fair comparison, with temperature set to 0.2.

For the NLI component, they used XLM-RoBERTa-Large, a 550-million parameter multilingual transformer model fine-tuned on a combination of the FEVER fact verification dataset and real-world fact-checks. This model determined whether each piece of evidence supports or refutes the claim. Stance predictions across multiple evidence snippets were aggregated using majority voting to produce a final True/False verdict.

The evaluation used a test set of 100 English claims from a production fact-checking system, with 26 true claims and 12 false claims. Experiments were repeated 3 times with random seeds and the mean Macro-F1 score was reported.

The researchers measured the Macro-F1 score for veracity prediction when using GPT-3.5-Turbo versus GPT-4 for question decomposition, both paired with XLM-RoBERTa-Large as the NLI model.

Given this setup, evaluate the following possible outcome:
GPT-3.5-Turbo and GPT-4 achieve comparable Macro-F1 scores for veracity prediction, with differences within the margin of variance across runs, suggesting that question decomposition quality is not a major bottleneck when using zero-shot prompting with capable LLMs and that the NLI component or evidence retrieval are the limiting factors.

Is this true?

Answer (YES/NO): NO